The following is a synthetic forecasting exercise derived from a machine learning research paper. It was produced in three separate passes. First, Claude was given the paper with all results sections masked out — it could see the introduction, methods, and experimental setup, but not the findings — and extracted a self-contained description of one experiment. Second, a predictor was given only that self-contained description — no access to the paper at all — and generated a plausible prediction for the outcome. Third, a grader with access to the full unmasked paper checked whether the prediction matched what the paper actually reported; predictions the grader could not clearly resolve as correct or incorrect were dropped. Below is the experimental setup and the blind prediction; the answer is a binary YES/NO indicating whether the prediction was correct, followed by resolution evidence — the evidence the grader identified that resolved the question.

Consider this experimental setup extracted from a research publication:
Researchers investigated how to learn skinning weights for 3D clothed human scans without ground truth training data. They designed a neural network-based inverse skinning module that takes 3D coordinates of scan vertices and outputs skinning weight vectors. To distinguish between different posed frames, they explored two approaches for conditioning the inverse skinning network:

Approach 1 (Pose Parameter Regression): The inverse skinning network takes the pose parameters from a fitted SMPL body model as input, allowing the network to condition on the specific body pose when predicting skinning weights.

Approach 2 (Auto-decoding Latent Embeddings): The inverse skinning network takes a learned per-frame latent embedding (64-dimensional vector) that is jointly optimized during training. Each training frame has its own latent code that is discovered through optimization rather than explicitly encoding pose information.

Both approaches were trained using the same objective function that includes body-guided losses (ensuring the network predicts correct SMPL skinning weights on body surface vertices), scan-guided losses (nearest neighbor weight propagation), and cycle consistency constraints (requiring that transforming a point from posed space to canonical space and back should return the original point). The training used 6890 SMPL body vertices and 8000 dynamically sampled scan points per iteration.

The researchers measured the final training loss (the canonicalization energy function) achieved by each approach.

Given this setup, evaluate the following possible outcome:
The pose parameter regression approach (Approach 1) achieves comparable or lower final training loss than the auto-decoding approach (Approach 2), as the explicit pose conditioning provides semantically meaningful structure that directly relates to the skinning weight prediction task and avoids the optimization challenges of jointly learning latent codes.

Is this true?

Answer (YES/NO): NO